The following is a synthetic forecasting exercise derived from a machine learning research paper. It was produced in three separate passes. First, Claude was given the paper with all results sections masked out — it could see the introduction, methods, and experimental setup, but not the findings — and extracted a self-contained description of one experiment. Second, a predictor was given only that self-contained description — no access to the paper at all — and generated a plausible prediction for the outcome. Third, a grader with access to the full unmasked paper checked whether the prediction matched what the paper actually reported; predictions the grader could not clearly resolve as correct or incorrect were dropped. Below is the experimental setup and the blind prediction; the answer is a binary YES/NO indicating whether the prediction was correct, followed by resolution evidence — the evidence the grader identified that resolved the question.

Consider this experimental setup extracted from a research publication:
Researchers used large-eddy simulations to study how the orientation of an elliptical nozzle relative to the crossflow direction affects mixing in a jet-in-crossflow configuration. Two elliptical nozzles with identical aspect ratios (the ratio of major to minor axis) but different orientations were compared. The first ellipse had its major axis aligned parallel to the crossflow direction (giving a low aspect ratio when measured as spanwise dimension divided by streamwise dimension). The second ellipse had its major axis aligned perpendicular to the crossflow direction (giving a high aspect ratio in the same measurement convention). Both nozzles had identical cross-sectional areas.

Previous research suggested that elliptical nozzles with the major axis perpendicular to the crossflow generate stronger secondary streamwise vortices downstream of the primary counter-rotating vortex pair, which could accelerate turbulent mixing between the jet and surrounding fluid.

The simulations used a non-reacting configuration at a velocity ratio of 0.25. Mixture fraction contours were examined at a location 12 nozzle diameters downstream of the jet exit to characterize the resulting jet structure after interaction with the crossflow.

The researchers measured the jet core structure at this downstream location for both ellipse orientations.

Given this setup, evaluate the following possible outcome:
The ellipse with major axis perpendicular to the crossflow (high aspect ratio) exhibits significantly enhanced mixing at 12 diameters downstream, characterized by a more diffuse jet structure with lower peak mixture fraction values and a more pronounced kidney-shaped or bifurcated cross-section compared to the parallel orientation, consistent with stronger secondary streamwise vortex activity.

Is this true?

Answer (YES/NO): NO